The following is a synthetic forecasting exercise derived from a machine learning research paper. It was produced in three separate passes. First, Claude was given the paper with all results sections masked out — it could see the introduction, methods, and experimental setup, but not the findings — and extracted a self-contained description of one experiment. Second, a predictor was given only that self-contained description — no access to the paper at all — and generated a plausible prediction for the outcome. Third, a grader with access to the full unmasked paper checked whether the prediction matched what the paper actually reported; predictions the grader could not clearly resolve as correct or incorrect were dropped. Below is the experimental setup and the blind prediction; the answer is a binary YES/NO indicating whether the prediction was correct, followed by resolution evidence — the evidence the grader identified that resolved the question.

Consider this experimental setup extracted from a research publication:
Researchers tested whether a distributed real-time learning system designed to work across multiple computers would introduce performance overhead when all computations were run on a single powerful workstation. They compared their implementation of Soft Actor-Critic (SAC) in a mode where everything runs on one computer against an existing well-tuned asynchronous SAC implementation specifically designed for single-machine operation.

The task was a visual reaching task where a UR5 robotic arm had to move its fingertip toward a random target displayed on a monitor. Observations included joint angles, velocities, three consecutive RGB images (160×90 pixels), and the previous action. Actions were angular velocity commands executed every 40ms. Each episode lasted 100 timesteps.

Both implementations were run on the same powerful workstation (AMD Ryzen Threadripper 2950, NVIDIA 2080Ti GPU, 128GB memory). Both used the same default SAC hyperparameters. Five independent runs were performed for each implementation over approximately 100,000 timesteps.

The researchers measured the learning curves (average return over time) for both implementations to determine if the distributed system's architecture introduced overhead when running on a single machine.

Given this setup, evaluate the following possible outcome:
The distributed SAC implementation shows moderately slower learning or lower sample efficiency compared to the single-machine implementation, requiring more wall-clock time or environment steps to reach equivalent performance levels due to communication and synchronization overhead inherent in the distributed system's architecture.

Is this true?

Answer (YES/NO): NO